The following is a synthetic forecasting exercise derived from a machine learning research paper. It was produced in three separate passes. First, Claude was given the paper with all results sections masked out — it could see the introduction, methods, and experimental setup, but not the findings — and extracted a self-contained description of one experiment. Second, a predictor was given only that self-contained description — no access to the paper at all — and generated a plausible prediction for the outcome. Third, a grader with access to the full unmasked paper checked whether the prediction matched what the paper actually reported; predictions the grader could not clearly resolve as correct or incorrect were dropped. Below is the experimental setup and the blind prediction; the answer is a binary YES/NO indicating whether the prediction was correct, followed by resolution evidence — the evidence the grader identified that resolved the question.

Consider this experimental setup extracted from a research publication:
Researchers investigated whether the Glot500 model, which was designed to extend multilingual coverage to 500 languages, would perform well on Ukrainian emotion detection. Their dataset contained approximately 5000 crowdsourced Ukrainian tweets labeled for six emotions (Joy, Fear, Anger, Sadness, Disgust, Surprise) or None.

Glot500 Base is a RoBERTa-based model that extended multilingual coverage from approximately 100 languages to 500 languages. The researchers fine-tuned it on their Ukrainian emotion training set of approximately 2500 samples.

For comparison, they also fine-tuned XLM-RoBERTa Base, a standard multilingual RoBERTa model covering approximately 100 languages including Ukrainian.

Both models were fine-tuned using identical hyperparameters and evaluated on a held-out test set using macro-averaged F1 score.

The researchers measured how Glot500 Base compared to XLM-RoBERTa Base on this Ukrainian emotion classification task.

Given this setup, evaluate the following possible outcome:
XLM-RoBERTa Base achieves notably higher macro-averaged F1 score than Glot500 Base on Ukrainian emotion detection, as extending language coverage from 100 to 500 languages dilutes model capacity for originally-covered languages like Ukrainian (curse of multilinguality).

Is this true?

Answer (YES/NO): YES